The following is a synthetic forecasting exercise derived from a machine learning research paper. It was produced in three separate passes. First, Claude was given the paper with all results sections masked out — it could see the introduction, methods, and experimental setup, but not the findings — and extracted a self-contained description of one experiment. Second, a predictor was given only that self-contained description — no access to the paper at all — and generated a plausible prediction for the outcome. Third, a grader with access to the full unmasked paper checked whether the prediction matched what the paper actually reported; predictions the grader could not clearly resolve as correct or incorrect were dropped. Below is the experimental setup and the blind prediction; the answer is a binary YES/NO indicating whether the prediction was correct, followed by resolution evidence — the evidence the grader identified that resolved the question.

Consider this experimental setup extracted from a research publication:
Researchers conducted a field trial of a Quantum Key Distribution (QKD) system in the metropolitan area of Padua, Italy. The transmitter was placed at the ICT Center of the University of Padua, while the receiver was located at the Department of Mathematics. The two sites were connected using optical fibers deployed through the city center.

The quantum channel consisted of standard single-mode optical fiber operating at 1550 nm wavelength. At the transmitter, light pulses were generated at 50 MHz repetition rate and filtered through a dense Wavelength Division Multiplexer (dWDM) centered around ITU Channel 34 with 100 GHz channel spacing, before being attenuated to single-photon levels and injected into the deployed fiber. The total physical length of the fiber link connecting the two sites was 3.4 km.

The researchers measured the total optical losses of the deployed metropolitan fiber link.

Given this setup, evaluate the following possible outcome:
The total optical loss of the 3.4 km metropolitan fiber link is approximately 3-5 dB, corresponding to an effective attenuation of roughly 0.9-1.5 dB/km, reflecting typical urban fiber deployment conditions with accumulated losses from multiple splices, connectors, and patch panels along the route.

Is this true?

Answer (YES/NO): NO